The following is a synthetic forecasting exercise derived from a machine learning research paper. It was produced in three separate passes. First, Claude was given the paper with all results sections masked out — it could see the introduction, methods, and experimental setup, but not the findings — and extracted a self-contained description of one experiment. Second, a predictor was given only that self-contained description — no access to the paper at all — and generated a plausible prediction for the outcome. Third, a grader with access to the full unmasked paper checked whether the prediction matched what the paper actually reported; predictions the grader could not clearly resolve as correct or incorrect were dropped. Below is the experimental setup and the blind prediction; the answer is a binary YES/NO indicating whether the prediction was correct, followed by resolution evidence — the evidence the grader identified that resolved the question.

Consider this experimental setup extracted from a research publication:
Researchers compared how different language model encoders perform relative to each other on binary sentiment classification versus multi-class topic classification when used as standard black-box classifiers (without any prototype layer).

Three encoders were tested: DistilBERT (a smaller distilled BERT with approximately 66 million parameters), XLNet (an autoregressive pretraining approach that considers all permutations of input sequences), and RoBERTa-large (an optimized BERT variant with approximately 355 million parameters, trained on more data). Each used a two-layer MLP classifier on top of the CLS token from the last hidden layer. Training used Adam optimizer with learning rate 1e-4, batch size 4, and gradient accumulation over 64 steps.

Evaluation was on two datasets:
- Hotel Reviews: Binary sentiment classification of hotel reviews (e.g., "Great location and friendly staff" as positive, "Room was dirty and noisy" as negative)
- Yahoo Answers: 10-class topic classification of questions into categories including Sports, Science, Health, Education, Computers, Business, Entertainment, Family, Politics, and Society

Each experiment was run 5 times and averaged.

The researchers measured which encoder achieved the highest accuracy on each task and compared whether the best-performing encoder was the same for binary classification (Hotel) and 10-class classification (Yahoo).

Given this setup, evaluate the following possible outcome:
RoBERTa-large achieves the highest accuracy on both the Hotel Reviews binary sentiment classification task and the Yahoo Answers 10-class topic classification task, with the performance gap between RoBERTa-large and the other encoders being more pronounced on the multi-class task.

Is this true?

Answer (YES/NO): NO